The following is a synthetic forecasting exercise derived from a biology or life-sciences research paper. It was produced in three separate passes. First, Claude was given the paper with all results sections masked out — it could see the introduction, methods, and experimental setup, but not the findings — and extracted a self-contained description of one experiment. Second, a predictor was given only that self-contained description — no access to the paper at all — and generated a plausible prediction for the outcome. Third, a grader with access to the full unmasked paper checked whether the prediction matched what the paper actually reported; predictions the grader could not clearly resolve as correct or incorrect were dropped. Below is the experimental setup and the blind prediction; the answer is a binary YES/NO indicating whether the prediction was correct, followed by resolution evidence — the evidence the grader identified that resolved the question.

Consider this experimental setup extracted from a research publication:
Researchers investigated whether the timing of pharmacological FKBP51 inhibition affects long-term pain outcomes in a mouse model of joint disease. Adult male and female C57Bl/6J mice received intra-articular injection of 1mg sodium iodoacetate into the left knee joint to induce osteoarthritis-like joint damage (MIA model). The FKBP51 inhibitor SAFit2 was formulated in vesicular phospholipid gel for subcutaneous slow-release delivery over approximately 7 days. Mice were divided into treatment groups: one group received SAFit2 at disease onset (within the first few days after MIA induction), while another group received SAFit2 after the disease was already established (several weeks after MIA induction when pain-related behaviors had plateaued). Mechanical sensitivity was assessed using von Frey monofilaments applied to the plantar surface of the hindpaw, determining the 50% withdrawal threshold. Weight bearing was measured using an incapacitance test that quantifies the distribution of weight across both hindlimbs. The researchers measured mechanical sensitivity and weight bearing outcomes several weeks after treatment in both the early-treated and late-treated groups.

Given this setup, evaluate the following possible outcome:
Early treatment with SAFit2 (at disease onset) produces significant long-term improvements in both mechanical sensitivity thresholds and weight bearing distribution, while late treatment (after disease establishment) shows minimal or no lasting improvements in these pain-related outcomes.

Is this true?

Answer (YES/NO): YES